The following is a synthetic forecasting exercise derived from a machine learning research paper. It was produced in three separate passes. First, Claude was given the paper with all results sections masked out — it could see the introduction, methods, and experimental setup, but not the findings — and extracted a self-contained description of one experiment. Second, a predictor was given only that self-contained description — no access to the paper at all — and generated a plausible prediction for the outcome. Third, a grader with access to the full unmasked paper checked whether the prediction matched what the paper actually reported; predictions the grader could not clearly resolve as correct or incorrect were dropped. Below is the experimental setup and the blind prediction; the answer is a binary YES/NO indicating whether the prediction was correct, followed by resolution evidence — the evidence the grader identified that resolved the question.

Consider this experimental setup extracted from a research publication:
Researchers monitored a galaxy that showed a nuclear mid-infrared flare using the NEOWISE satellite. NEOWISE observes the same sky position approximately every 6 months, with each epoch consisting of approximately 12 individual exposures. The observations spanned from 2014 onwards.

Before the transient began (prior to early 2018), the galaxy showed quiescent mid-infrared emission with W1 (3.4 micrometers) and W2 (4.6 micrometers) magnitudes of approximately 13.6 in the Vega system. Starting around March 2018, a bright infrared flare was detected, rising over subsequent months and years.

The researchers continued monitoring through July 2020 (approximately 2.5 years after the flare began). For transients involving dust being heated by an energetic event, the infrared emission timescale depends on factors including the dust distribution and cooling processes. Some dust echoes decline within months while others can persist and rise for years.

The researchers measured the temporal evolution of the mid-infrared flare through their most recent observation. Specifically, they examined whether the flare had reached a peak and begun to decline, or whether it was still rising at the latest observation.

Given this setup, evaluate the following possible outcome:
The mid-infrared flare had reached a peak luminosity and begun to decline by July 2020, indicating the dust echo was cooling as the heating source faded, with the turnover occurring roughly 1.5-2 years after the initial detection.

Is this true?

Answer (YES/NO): NO